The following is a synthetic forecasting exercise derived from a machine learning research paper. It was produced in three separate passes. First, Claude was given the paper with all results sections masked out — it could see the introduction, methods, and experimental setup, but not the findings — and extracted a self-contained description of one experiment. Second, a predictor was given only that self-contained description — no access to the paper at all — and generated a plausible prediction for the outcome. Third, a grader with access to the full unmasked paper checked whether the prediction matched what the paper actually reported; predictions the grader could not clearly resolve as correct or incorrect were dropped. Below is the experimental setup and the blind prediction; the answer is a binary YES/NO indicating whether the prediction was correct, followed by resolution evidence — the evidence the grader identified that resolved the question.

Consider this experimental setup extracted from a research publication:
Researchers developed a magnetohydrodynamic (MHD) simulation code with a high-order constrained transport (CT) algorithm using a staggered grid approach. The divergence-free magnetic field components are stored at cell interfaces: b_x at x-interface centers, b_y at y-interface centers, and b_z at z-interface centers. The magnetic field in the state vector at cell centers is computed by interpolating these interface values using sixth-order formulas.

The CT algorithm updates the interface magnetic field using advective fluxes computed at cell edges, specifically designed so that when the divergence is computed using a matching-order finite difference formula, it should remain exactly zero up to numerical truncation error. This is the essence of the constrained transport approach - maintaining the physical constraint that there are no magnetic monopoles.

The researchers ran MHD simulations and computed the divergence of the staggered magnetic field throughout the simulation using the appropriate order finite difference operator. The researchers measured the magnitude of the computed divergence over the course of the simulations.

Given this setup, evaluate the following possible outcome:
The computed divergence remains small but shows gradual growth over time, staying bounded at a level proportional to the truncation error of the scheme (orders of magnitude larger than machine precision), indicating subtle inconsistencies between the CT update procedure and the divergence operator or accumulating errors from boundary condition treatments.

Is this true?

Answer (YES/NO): NO